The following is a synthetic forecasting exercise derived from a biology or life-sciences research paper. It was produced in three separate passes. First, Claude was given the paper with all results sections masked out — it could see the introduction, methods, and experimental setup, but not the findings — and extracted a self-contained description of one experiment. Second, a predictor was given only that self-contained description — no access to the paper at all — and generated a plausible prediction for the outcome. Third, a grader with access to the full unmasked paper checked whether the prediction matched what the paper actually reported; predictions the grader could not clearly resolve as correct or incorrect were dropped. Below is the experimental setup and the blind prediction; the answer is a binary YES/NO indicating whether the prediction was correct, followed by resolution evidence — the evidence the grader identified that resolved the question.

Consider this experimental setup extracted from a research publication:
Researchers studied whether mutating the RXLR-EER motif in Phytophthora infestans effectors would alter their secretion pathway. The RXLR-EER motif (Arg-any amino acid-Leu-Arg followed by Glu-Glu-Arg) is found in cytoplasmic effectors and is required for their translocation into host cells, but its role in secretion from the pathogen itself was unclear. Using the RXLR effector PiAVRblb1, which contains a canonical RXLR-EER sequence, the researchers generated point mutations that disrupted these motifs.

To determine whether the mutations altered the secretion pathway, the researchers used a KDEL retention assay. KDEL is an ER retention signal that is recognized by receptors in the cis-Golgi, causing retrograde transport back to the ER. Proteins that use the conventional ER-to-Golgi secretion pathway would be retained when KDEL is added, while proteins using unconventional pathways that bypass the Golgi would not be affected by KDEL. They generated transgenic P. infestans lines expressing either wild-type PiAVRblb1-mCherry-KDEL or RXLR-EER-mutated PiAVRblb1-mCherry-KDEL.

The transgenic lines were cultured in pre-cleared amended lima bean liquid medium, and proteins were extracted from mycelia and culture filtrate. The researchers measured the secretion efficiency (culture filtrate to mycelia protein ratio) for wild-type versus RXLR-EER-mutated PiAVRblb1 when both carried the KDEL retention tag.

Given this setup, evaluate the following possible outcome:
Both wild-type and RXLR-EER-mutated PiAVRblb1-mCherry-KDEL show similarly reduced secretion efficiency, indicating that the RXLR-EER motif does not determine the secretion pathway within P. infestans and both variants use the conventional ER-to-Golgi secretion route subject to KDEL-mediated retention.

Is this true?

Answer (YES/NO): NO